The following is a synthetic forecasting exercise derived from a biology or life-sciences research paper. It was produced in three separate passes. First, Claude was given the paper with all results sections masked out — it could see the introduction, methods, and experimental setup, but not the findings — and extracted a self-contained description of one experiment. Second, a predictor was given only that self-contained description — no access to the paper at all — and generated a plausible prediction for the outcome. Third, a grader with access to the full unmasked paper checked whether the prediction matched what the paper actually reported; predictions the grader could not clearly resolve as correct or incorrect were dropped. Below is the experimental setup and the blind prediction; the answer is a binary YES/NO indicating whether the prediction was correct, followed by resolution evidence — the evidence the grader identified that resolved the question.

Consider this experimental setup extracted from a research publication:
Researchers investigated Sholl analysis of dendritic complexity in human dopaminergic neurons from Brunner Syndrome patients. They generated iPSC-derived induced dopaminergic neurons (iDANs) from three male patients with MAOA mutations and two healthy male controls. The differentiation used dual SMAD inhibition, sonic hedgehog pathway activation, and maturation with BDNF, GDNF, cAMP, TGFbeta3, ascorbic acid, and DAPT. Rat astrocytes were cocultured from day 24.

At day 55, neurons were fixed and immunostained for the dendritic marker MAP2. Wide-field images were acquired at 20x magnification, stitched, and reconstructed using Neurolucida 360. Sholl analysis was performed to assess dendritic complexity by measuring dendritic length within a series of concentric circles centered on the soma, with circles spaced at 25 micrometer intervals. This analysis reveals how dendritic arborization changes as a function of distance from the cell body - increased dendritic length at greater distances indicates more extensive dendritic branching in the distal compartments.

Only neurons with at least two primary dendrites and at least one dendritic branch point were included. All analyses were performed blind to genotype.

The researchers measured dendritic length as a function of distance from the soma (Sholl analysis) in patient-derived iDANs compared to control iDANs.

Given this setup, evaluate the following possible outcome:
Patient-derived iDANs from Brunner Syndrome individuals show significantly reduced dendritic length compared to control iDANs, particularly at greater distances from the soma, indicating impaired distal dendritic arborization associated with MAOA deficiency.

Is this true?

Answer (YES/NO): NO